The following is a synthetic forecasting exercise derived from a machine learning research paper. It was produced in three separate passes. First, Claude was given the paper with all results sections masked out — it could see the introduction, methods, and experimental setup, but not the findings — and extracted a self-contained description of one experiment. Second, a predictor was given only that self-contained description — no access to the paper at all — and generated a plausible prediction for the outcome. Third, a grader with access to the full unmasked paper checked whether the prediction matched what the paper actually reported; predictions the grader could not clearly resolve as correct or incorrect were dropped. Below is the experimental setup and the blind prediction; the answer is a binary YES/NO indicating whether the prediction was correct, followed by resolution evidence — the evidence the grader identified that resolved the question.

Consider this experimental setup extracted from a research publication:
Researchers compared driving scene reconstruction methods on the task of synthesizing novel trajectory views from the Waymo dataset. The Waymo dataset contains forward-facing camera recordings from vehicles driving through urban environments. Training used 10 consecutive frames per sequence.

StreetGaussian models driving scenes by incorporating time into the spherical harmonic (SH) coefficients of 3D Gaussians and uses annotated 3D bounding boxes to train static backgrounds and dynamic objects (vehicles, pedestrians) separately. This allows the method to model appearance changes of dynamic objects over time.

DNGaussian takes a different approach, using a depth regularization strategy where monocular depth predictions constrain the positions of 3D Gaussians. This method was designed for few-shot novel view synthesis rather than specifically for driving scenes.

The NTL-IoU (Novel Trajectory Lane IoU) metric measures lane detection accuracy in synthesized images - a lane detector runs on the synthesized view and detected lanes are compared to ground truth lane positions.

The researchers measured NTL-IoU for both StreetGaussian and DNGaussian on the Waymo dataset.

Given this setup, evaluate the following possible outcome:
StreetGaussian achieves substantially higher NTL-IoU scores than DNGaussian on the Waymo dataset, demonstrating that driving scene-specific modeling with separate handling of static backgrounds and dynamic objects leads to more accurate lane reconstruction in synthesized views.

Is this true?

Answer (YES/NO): NO